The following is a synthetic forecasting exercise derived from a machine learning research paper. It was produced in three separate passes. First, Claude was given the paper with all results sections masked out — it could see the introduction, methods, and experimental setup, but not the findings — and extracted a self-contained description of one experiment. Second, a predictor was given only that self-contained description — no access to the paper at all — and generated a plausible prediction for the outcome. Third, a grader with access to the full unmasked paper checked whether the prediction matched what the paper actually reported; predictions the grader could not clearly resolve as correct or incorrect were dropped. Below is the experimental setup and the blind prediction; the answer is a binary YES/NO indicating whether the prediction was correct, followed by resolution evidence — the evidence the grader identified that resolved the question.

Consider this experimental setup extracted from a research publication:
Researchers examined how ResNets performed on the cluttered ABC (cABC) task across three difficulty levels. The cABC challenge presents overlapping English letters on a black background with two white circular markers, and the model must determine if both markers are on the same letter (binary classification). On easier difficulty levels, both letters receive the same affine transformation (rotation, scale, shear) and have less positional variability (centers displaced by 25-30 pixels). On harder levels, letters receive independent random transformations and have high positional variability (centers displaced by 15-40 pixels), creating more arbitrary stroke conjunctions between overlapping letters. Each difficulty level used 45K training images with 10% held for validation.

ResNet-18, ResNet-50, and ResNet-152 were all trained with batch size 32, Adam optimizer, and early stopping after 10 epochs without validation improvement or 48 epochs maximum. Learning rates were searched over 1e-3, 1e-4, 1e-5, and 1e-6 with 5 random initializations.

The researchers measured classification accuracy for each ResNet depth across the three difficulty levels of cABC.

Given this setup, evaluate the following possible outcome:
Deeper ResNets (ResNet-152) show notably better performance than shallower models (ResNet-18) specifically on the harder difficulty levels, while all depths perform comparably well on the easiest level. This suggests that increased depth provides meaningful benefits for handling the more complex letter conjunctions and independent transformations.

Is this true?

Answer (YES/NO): NO